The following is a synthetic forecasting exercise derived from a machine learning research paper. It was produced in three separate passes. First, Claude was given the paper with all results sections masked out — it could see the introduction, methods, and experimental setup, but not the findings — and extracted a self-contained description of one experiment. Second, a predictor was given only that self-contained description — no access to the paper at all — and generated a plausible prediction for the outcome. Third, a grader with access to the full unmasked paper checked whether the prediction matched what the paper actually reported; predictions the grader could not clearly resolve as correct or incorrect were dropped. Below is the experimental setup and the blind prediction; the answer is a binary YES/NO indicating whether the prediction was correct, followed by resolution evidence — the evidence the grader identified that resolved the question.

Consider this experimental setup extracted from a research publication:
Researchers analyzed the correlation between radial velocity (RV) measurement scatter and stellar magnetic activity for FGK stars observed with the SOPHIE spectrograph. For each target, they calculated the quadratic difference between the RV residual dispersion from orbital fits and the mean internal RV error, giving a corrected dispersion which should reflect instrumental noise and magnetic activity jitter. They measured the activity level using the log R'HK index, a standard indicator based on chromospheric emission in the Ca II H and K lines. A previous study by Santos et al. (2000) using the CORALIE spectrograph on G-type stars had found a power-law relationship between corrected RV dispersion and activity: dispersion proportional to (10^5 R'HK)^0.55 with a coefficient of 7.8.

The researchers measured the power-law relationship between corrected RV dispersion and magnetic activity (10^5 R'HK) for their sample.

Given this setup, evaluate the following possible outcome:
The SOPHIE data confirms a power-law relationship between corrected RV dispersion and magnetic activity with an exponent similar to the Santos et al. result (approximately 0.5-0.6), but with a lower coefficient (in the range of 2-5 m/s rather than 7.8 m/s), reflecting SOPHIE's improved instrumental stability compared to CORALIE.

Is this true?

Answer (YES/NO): NO